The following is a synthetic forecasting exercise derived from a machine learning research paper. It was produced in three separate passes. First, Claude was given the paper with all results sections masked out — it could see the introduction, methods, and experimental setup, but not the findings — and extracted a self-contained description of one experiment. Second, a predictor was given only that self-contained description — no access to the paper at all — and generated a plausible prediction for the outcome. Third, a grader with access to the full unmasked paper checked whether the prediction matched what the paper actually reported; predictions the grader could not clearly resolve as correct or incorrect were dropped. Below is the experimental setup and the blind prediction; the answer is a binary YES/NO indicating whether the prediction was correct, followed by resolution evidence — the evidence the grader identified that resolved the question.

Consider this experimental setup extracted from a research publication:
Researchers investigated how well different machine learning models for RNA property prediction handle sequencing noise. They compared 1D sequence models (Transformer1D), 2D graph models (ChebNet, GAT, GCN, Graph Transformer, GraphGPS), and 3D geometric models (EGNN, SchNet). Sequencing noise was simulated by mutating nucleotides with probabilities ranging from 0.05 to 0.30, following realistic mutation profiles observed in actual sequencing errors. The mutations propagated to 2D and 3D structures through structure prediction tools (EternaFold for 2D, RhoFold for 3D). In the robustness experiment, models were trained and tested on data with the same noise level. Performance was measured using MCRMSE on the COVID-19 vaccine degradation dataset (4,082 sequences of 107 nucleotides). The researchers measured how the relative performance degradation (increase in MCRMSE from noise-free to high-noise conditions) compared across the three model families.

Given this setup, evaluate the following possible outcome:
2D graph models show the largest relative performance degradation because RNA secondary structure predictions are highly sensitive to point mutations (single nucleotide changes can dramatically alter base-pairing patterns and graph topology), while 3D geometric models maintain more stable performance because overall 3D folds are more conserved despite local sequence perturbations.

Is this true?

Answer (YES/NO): YES